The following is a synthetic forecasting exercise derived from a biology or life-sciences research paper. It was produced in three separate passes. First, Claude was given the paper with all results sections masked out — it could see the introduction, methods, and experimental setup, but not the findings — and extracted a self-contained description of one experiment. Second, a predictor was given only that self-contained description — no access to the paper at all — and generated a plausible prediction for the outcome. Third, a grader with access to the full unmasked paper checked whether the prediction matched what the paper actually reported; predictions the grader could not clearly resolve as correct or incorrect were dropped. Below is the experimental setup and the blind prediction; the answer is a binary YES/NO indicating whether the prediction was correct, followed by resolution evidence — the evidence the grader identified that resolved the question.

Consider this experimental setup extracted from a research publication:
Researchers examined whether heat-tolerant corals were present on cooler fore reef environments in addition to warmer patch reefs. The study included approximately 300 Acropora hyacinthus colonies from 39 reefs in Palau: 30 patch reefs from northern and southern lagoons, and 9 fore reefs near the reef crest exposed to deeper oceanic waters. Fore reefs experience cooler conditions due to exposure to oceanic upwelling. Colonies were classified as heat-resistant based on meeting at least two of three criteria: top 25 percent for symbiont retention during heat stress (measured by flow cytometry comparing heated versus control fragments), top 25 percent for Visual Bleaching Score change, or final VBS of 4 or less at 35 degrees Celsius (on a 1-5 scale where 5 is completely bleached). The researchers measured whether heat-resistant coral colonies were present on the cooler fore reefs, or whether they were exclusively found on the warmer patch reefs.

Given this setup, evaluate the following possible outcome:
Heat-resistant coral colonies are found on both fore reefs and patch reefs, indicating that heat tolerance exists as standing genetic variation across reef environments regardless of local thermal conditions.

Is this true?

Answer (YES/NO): YES